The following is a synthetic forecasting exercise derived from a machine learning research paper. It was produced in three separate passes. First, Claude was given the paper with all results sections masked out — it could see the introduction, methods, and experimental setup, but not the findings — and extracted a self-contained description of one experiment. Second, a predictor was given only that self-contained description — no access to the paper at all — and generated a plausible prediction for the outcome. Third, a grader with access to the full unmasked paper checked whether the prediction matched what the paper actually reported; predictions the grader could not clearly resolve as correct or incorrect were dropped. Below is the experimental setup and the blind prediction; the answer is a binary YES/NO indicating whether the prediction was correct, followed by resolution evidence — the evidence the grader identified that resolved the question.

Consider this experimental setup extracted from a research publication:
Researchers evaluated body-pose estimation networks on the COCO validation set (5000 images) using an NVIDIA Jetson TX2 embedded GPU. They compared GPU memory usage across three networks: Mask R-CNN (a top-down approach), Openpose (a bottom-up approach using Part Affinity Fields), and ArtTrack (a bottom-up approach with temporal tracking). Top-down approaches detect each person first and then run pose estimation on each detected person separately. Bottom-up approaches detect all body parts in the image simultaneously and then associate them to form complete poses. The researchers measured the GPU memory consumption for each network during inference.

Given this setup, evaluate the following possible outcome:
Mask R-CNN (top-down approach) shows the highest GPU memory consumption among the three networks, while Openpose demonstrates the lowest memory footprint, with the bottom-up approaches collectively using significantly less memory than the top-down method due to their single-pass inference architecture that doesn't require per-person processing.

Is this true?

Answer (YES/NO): NO